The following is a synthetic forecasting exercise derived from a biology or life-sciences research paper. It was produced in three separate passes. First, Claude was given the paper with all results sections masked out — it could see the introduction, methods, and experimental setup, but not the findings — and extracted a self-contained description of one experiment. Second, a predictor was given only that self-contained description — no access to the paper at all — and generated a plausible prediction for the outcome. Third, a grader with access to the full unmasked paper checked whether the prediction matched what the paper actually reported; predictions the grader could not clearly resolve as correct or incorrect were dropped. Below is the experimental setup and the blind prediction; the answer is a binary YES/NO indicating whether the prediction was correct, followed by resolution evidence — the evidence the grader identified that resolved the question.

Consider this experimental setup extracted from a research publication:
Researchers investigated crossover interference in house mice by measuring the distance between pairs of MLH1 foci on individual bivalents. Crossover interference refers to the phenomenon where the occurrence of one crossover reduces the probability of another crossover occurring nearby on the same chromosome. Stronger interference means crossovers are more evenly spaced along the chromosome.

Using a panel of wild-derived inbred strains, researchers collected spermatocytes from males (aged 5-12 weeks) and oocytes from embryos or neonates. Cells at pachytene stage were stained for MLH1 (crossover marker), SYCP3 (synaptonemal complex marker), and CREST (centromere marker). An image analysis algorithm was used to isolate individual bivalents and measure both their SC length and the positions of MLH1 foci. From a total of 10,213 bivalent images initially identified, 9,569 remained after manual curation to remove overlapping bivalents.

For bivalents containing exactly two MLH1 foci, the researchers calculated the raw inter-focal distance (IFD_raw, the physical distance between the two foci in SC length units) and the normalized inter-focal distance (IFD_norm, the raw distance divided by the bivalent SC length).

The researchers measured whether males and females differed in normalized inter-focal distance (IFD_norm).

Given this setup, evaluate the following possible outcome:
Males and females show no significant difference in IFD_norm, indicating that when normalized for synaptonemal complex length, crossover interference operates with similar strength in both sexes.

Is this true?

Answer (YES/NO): NO